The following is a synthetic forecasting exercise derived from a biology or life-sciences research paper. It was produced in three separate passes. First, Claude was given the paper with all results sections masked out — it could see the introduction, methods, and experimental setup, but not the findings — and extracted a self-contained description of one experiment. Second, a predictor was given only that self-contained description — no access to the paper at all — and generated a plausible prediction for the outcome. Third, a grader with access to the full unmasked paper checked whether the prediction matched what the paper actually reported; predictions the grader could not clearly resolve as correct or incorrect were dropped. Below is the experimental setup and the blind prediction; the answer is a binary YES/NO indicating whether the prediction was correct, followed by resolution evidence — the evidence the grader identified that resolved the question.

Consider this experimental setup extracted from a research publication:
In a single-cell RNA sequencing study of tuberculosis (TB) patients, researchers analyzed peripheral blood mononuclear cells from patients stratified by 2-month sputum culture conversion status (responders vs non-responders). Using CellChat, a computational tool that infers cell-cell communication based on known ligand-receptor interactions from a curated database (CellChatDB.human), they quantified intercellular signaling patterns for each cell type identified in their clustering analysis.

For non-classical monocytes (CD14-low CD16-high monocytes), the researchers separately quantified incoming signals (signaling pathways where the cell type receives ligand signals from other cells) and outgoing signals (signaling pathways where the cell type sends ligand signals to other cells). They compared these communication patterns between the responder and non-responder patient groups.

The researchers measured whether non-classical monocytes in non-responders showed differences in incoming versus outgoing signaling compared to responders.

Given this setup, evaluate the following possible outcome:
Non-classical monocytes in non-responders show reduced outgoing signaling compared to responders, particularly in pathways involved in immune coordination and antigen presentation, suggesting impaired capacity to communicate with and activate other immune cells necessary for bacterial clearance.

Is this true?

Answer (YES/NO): NO